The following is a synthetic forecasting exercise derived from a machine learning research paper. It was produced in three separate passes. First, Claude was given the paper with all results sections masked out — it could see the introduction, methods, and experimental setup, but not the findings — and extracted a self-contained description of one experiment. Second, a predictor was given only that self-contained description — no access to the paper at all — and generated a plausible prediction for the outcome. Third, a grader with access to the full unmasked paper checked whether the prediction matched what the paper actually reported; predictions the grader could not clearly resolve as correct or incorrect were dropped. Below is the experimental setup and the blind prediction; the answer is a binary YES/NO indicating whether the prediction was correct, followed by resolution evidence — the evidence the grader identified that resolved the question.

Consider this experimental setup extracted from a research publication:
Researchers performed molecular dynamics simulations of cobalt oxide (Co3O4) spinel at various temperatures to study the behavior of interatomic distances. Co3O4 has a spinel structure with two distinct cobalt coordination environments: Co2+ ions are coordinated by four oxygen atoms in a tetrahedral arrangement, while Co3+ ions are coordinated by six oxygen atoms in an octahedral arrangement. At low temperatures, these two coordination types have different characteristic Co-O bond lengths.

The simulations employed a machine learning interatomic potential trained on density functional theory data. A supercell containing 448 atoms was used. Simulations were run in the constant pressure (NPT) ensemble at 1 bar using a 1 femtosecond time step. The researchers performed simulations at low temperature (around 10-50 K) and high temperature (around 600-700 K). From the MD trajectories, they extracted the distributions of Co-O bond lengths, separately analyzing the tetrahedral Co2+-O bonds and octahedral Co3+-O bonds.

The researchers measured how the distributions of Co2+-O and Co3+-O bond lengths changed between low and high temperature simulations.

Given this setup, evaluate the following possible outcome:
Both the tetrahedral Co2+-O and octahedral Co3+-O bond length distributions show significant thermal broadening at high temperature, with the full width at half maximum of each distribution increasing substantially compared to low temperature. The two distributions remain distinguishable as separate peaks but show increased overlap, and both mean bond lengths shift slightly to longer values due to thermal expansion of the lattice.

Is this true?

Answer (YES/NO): NO